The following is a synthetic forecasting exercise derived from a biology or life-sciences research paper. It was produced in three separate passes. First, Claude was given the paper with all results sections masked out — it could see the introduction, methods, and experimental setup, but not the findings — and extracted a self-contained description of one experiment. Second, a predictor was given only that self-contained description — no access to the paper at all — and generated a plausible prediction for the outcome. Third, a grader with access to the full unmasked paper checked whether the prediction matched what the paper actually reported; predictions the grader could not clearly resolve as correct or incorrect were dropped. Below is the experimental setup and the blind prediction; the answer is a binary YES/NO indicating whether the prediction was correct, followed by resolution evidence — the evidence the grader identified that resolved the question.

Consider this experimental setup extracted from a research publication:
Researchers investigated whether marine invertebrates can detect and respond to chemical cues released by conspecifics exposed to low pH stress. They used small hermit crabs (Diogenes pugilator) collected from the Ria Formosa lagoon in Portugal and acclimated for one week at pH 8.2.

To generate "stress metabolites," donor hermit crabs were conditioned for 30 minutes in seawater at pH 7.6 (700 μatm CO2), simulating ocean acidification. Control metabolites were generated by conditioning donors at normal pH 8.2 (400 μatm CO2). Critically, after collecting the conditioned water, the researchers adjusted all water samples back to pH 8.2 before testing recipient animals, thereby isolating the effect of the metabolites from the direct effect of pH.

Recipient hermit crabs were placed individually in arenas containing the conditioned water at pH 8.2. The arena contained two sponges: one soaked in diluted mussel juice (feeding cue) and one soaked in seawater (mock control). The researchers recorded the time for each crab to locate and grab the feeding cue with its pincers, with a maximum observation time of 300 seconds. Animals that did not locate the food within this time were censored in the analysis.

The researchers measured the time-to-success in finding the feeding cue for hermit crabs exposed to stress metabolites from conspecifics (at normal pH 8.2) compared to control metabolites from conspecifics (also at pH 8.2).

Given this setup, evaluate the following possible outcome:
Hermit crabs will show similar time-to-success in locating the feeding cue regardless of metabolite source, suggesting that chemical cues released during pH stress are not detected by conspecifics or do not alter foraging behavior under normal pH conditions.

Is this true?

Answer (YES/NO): YES